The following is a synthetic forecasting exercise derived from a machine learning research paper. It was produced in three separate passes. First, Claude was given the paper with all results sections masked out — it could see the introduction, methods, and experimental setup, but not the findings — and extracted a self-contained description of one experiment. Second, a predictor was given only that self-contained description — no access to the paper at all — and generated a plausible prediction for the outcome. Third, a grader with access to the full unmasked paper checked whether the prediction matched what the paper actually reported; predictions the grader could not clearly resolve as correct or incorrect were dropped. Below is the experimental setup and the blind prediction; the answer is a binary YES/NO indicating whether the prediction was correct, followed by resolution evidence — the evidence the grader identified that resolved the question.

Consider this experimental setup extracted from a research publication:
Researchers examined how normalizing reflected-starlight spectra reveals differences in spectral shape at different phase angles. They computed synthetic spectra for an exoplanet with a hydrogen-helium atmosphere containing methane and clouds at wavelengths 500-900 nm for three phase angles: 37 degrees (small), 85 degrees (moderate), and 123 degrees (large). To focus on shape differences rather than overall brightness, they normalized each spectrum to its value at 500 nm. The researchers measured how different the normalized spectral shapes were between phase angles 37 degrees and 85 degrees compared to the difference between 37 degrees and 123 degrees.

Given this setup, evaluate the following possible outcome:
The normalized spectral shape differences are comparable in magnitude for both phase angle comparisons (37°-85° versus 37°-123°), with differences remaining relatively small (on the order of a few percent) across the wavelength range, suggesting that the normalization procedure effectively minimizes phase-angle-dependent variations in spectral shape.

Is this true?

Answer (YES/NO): NO